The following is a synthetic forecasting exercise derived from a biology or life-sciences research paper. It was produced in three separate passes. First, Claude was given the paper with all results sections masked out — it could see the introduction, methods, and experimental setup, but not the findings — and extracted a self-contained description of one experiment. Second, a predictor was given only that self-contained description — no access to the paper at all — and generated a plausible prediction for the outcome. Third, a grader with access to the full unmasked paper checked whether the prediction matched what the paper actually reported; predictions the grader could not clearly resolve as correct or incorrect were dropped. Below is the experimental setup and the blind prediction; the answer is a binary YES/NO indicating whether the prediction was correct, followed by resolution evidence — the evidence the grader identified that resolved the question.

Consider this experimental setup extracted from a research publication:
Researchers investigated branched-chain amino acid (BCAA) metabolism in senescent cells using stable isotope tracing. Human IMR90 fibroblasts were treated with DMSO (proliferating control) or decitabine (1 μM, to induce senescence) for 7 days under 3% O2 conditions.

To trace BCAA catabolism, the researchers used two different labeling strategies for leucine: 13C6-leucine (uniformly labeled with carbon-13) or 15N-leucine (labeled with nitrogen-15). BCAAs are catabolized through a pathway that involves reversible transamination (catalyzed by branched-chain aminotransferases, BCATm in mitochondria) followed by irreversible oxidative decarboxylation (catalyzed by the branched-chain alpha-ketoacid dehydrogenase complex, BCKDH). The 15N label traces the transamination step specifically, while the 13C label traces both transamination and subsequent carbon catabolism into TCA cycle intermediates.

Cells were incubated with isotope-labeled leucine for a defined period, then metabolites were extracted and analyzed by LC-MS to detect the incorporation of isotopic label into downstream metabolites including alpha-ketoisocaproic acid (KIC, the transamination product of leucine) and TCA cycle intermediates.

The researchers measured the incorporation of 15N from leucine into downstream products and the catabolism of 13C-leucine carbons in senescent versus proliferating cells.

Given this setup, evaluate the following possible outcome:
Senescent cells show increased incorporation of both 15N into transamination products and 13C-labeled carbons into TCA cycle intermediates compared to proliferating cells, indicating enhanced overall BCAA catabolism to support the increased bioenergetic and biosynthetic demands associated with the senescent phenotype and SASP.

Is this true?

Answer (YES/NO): YES